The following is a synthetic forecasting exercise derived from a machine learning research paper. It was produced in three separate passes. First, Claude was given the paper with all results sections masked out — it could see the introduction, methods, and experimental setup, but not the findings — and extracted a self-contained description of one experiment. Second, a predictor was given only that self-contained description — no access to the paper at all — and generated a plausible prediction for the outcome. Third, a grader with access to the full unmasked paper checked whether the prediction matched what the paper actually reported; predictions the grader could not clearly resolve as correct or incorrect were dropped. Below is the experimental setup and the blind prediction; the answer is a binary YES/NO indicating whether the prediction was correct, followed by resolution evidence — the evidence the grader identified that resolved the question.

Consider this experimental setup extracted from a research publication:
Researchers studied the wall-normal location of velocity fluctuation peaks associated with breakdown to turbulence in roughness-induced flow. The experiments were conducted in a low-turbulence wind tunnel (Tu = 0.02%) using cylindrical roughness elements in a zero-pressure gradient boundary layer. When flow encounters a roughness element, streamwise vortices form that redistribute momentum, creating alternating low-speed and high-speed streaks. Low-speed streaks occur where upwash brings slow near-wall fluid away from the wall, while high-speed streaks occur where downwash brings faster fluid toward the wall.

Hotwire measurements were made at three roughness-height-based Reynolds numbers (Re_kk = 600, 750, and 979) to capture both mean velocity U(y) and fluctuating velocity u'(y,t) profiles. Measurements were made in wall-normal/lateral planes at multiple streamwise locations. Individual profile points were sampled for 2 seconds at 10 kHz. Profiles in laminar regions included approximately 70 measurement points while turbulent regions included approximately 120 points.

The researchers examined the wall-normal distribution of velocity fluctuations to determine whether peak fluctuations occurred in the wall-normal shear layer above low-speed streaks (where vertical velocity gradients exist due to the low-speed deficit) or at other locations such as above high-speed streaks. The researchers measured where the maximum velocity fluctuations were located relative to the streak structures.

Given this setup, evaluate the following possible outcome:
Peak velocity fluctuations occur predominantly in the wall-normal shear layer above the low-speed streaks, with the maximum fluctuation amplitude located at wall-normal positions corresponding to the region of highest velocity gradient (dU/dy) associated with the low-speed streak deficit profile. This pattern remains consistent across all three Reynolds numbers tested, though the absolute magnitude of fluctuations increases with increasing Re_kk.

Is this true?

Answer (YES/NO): NO